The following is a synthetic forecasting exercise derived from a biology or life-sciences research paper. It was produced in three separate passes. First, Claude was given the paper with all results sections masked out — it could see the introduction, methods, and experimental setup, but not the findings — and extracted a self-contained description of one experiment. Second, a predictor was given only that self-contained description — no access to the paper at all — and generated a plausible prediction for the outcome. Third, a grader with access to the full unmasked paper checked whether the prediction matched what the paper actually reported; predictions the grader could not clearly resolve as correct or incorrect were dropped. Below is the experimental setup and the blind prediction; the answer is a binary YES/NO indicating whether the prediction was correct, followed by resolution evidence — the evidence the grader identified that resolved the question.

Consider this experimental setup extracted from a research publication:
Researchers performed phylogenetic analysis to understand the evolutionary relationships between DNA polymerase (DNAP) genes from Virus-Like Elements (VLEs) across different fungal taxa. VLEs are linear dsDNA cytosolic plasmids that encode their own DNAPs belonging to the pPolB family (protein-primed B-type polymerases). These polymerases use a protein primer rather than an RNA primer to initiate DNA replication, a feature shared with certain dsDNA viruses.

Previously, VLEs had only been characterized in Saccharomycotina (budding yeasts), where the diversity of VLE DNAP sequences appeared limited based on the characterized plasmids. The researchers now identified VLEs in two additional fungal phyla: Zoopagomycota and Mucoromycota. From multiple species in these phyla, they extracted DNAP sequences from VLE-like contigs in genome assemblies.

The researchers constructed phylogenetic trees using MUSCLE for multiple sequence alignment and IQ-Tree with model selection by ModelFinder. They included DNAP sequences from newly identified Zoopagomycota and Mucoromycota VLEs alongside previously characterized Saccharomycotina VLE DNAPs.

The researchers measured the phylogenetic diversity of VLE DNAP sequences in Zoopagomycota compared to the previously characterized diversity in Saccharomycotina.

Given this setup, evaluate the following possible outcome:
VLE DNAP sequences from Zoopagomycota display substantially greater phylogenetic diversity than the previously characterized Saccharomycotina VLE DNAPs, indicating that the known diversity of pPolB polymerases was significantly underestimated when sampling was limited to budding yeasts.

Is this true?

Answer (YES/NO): YES